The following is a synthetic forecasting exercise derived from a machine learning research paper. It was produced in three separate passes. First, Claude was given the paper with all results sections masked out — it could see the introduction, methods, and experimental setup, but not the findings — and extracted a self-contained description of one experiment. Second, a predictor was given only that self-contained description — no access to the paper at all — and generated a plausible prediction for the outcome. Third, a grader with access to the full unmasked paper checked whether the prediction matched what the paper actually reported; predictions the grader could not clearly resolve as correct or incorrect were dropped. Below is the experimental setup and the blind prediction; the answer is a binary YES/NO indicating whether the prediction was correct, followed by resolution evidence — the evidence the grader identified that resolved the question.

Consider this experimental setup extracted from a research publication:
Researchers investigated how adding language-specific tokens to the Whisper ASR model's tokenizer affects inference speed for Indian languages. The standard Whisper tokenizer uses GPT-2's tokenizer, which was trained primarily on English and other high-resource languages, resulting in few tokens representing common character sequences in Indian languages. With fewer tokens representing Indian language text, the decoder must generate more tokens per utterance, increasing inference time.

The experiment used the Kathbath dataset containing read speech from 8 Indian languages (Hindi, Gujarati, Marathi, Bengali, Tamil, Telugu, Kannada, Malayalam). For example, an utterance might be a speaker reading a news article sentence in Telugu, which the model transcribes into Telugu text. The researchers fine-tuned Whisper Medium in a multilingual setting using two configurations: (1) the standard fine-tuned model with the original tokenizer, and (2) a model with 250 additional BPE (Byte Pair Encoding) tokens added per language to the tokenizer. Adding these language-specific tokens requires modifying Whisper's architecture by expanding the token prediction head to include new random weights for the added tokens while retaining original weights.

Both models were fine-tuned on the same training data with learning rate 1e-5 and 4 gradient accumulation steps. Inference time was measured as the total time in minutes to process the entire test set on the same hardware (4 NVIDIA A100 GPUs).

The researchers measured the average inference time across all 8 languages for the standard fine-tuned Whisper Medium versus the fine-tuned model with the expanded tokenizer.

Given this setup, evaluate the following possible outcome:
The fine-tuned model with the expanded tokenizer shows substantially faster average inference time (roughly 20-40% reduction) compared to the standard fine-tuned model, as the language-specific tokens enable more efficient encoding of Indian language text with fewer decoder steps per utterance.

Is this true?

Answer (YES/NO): NO